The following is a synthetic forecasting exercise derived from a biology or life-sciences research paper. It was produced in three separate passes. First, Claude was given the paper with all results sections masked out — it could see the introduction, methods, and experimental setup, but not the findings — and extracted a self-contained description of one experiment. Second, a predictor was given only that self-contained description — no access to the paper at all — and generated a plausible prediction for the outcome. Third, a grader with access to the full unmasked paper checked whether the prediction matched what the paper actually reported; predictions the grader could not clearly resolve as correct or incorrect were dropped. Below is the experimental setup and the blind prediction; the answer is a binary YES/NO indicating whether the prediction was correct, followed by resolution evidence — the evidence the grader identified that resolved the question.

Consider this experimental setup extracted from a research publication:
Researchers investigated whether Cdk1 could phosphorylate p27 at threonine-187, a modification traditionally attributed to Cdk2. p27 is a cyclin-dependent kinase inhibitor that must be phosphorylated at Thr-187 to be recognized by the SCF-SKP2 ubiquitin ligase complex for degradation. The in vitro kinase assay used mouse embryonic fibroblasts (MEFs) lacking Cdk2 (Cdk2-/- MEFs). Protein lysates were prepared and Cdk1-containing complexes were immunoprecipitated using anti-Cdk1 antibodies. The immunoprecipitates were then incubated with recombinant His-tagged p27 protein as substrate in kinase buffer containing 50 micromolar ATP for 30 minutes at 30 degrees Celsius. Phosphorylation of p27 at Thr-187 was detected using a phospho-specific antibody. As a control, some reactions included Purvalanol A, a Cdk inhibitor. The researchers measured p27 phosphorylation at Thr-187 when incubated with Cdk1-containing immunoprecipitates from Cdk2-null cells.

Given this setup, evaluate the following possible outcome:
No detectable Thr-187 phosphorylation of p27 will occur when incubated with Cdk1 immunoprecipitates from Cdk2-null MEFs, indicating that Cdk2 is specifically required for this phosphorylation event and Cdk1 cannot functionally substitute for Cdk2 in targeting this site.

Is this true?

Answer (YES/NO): NO